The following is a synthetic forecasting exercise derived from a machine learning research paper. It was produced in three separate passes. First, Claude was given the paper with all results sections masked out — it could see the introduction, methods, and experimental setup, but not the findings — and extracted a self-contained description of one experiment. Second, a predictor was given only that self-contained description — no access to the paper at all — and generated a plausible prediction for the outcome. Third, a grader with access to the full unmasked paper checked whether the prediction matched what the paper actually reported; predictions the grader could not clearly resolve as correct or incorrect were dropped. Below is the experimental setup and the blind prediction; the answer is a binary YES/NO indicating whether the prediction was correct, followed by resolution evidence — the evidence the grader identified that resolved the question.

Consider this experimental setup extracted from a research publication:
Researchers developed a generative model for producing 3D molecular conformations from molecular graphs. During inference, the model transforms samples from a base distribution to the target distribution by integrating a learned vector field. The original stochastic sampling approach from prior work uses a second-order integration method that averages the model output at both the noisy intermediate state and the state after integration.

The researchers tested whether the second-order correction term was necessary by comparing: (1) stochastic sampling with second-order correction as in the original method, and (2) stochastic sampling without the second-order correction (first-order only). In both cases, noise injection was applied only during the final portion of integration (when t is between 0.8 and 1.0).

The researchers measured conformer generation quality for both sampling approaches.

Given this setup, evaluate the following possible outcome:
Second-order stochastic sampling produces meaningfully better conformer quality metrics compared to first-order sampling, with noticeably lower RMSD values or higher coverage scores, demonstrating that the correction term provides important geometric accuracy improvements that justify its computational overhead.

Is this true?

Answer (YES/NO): NO